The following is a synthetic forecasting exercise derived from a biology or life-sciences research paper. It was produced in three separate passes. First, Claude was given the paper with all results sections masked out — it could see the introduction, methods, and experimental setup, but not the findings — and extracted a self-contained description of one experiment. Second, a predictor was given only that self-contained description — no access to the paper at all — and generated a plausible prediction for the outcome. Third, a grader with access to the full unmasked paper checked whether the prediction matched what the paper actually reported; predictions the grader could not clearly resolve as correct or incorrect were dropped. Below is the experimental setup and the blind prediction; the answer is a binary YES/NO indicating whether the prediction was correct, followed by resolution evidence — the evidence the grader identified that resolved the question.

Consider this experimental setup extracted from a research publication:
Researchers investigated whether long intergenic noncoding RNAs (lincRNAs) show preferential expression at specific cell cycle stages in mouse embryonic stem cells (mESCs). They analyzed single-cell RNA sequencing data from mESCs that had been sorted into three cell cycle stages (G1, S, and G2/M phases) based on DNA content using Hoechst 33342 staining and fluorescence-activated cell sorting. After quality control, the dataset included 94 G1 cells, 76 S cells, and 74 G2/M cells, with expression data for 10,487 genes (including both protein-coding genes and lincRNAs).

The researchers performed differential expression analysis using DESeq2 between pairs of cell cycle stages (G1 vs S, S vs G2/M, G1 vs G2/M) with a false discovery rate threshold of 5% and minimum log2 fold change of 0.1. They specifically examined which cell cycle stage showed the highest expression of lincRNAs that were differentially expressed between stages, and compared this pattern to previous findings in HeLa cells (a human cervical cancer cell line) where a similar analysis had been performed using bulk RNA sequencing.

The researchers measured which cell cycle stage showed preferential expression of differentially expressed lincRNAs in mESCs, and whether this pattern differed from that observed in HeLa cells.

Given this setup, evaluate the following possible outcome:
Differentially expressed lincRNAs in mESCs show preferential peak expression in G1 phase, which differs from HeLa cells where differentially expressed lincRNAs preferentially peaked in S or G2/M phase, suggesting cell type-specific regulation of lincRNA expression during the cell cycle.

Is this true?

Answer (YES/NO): NO